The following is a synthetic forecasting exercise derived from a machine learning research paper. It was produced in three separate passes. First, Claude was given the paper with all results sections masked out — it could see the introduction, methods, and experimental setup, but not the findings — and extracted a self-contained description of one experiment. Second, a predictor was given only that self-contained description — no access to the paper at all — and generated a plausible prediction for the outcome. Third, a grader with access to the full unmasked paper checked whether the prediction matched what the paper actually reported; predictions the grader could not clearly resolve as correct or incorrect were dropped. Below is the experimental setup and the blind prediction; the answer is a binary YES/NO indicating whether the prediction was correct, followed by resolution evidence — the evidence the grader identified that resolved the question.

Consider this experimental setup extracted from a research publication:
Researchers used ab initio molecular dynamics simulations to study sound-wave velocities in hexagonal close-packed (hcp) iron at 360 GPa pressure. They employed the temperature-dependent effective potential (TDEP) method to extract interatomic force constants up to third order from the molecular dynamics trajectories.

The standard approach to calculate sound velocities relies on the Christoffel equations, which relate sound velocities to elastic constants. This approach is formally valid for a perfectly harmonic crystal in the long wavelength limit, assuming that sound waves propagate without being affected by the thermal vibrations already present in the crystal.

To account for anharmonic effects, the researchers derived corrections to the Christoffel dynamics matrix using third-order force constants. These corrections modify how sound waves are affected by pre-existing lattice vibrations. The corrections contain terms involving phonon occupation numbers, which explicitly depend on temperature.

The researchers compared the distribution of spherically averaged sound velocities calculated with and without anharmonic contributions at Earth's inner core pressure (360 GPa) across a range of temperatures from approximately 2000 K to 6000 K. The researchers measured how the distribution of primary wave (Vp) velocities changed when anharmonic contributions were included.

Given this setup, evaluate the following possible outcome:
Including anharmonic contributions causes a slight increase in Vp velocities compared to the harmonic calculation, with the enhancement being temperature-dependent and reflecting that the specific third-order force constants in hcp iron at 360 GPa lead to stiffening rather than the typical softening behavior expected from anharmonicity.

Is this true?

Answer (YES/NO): NO